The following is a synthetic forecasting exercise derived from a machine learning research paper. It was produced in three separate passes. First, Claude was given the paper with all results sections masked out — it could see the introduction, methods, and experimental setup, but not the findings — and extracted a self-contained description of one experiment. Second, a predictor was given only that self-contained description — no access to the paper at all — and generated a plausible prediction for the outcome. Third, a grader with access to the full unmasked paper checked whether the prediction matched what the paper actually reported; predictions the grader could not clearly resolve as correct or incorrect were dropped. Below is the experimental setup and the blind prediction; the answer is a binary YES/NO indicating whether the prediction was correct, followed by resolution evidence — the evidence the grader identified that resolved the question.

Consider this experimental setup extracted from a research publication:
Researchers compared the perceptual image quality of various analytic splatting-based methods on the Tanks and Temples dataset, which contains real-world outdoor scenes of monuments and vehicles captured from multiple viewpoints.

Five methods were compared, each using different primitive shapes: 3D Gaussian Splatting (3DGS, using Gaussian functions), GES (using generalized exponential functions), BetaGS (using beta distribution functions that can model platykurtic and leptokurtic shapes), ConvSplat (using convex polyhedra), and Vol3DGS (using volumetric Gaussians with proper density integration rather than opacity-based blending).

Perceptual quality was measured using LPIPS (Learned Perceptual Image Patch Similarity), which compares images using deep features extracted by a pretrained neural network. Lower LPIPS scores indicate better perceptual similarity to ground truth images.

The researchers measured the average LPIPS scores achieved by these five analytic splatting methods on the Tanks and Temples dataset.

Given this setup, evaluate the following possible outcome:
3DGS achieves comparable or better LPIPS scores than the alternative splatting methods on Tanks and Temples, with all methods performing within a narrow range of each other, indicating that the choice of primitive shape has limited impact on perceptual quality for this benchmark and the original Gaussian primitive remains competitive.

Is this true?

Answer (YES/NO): NO